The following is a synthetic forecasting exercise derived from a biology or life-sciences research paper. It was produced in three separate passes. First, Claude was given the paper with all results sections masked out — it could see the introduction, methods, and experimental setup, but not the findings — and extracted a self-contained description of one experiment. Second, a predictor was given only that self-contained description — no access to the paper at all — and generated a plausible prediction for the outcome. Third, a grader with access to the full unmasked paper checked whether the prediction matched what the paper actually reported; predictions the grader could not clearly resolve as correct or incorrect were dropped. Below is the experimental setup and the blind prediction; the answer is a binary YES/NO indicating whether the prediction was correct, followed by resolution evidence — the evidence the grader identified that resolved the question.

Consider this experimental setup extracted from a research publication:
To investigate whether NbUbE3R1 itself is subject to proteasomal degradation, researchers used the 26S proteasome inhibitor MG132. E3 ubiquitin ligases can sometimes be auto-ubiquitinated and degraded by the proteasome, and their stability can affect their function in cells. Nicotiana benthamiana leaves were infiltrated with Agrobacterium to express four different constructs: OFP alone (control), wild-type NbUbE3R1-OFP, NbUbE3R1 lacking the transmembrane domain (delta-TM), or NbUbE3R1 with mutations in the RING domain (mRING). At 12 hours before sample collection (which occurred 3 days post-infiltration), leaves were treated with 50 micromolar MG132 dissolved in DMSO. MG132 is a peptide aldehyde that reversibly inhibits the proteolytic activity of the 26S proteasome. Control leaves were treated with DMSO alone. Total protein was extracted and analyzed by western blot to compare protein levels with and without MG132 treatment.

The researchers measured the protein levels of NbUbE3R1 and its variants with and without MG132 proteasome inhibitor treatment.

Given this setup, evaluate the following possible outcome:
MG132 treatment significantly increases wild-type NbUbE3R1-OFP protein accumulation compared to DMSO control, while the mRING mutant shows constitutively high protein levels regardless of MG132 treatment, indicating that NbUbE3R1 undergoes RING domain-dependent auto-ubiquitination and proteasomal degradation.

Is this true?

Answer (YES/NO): NO